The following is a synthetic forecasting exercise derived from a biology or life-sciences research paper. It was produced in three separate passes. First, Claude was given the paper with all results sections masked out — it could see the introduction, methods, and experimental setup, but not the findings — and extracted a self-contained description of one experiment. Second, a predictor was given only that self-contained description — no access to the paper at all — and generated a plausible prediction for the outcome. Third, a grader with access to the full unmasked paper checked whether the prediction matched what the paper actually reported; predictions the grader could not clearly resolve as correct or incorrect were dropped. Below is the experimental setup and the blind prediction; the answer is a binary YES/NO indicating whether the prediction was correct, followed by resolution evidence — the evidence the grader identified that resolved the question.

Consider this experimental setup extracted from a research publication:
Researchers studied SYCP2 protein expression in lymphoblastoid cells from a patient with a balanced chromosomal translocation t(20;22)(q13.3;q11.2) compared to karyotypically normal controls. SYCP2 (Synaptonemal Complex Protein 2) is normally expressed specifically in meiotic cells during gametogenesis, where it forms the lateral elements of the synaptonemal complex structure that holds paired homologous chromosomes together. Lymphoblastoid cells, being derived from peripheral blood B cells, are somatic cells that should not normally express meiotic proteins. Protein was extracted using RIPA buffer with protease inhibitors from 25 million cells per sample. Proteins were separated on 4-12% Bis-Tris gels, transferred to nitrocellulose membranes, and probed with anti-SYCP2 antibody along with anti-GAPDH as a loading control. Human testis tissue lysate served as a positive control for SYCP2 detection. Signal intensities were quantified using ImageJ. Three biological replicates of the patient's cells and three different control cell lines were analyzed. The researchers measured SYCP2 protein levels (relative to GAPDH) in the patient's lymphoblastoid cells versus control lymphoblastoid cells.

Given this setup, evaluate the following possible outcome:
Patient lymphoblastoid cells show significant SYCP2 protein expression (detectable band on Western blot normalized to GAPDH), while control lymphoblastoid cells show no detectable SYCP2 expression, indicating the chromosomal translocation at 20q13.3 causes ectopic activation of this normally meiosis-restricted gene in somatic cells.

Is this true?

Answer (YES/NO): NO